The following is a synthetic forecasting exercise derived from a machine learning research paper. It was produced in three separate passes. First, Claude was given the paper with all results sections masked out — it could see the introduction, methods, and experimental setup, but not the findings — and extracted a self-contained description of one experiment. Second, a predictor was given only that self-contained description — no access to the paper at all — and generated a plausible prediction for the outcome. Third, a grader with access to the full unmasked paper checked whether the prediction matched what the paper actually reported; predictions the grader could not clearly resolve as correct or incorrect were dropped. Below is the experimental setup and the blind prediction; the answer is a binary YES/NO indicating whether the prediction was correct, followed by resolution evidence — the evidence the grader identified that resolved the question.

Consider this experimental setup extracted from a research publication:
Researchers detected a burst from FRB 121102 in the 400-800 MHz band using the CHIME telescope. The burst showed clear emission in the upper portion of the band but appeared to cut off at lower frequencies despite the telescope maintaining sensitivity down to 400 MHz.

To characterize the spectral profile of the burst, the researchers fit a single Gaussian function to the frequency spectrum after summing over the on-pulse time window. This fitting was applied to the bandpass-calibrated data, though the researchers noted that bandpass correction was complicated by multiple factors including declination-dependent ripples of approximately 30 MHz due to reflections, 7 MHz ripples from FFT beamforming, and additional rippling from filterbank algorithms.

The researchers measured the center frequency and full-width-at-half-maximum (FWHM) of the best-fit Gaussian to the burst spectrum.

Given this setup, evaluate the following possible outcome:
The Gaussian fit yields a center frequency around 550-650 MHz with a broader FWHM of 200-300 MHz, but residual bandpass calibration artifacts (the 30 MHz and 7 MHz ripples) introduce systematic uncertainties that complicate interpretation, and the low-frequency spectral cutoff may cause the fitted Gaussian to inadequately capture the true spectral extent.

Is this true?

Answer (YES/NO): NO